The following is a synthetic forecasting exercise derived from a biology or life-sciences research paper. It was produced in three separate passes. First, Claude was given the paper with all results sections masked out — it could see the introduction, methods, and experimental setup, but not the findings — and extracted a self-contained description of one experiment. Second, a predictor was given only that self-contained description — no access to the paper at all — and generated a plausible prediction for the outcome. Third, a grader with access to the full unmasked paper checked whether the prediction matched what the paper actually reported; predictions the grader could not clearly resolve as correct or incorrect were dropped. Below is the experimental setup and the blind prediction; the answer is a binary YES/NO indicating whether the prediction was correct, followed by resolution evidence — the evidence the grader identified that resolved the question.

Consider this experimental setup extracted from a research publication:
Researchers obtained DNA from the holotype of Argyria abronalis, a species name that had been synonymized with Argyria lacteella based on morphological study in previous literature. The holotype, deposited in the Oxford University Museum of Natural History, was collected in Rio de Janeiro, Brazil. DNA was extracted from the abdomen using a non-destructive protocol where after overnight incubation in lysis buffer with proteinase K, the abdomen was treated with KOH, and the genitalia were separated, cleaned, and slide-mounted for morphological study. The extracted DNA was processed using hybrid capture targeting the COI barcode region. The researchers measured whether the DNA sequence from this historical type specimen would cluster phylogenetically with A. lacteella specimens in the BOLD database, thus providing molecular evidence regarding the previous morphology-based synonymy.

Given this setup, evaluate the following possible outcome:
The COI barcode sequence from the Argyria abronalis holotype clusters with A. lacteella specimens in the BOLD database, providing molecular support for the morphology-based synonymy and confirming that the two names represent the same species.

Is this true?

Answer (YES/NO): YES